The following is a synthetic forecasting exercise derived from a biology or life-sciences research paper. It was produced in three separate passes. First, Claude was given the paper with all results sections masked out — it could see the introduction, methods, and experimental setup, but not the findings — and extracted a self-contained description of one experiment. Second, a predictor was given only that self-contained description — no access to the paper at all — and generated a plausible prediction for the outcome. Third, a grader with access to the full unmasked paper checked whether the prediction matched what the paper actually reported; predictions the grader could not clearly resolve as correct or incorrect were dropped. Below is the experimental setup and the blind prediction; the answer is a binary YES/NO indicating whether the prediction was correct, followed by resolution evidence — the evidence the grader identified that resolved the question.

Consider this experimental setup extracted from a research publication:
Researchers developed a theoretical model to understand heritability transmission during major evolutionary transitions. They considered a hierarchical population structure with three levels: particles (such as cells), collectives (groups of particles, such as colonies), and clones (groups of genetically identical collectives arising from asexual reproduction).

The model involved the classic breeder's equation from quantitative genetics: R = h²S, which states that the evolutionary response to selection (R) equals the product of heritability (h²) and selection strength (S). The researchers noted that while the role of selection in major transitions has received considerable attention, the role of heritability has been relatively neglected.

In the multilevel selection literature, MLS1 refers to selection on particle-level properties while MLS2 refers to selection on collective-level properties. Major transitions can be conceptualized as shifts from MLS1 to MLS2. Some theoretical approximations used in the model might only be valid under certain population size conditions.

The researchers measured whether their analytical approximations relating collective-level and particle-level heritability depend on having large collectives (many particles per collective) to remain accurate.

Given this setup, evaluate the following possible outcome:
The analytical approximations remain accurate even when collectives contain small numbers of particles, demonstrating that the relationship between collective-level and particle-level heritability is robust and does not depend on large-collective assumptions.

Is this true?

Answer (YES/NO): YES